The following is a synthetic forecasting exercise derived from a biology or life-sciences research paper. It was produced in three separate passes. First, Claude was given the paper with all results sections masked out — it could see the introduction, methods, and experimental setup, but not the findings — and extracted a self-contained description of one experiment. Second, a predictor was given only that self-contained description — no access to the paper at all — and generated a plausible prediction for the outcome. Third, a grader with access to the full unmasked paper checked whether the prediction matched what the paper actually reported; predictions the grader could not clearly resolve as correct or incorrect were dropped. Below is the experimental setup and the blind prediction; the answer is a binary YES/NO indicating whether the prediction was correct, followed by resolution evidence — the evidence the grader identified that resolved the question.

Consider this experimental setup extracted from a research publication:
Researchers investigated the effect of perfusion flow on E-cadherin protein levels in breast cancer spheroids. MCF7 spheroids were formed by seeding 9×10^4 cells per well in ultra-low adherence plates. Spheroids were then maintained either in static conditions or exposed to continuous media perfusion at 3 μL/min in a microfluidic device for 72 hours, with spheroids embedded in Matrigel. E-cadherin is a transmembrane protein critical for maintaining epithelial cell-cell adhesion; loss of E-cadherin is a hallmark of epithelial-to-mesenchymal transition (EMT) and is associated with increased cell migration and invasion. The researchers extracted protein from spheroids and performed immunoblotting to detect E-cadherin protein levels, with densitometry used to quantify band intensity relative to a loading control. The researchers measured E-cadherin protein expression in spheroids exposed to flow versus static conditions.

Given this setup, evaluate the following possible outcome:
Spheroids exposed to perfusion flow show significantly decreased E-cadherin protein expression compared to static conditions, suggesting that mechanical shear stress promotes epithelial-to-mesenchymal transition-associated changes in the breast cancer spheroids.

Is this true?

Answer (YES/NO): NO